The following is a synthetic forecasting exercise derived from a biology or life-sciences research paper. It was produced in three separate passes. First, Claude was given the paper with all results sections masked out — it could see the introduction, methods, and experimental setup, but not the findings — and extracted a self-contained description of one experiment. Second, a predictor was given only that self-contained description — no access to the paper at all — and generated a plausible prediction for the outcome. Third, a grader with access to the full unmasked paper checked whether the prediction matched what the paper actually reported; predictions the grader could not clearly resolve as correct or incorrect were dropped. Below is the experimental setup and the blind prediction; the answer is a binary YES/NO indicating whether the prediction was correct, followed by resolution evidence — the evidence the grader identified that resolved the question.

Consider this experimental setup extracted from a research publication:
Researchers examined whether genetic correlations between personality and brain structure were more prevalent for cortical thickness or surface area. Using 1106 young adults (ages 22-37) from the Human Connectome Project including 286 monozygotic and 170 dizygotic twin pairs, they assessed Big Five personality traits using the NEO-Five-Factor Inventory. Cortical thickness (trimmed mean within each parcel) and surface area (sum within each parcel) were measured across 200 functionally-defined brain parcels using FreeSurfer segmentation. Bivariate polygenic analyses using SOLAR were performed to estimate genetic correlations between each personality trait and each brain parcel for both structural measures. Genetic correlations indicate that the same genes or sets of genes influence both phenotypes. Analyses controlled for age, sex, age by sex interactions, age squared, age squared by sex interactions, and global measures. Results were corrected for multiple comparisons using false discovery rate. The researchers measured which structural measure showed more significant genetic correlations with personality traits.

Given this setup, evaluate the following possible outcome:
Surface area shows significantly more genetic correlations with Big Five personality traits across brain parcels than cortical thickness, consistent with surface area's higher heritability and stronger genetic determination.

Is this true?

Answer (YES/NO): NO